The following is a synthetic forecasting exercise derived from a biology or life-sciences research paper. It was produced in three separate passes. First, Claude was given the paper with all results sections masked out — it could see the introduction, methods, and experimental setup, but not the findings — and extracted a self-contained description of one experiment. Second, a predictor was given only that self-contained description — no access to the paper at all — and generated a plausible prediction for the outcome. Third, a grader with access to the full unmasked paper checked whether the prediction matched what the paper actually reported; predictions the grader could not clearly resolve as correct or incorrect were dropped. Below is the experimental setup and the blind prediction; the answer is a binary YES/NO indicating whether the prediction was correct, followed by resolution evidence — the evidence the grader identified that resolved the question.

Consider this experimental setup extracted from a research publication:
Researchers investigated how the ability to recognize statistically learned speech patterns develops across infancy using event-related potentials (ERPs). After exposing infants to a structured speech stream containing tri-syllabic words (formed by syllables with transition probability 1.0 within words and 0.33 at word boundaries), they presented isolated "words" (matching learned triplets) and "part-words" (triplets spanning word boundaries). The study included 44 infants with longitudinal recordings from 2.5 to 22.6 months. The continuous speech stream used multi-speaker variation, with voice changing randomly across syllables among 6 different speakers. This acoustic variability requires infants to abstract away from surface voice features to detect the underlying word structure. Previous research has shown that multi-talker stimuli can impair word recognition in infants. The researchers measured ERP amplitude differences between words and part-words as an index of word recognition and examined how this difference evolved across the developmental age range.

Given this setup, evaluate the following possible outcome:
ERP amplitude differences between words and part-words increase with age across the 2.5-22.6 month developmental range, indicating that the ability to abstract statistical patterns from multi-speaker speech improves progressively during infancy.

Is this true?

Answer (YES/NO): NO